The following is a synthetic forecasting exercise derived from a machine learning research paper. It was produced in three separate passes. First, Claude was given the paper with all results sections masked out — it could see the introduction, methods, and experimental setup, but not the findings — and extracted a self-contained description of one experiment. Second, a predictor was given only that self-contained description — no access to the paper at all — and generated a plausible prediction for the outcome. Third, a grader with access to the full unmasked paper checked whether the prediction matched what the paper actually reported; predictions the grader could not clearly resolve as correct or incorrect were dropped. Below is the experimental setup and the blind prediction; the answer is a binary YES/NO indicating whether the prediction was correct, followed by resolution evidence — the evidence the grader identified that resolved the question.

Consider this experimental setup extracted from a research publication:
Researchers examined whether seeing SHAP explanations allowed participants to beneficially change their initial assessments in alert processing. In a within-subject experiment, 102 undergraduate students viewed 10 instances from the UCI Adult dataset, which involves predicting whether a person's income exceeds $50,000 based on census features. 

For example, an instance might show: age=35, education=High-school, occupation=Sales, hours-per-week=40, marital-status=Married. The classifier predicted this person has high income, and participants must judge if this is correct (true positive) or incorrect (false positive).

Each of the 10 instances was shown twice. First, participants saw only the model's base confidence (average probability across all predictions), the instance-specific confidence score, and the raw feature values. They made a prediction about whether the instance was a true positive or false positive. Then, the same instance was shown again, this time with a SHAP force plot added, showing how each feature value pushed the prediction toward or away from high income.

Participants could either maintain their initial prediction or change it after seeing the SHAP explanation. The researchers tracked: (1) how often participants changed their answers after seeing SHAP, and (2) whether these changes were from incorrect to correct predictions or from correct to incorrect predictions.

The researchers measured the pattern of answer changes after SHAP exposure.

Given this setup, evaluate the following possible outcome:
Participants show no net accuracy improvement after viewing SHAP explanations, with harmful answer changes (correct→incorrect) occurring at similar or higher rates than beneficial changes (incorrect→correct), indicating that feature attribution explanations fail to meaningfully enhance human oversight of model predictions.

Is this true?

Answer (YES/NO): NO